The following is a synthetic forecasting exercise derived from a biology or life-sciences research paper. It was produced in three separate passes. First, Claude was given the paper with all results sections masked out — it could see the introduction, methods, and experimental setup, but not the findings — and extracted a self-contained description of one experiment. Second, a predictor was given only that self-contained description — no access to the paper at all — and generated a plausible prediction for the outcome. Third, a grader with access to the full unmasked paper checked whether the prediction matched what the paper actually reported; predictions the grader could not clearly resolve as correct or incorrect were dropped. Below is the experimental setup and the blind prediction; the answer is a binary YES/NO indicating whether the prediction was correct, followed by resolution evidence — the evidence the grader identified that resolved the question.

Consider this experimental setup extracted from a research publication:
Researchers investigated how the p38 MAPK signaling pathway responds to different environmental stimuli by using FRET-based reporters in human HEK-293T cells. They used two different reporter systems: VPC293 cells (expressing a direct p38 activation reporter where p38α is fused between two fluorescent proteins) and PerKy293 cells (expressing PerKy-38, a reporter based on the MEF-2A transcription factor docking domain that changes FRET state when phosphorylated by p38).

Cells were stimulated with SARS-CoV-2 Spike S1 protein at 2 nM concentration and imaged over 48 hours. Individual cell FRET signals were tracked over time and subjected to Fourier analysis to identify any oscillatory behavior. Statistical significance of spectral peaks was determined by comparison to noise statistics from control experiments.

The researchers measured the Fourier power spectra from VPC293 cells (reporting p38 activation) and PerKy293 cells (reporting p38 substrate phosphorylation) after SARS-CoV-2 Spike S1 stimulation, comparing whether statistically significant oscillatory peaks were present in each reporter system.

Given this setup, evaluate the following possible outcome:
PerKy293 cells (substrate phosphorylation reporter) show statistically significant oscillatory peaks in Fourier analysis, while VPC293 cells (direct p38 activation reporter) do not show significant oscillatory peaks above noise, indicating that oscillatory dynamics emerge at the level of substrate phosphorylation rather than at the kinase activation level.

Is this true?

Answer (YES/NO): NO